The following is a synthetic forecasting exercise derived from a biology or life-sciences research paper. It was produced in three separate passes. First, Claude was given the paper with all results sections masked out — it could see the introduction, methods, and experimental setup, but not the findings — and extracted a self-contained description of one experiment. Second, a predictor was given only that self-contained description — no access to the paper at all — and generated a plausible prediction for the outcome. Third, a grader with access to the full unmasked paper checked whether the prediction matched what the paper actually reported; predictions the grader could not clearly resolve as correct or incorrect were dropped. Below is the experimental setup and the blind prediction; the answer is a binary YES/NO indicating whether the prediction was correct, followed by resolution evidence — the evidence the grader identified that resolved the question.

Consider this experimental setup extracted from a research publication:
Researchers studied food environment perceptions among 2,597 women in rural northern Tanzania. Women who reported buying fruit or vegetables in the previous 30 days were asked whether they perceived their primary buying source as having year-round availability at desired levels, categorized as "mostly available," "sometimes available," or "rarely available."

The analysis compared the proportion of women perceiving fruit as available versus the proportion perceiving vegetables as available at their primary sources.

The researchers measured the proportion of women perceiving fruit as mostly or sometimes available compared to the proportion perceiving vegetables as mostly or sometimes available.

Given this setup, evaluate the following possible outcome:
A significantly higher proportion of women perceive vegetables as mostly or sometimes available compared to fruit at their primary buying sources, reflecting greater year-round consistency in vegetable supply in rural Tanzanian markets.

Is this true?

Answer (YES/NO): NO